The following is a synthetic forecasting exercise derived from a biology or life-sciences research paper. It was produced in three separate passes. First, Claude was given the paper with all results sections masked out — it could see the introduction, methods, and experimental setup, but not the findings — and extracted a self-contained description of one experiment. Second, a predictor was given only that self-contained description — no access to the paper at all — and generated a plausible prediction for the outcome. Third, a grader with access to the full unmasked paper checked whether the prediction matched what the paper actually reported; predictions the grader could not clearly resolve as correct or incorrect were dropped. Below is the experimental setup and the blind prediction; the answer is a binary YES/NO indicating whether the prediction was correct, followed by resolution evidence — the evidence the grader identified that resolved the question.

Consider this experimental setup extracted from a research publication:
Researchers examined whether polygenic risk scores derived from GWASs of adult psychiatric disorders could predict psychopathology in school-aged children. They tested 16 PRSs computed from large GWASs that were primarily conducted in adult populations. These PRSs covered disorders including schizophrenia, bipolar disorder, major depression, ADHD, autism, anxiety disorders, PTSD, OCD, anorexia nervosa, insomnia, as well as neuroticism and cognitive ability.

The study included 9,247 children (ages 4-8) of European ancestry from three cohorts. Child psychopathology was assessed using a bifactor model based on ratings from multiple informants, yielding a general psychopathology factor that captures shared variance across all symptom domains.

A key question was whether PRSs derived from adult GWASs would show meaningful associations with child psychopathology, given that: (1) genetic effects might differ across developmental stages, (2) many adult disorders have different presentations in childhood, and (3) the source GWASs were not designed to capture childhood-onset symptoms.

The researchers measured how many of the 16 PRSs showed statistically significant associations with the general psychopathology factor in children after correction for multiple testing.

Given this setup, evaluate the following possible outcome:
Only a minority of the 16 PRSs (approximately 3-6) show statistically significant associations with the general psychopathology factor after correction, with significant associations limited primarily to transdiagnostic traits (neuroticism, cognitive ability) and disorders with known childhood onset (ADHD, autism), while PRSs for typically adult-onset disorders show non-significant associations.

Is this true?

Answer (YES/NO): NO